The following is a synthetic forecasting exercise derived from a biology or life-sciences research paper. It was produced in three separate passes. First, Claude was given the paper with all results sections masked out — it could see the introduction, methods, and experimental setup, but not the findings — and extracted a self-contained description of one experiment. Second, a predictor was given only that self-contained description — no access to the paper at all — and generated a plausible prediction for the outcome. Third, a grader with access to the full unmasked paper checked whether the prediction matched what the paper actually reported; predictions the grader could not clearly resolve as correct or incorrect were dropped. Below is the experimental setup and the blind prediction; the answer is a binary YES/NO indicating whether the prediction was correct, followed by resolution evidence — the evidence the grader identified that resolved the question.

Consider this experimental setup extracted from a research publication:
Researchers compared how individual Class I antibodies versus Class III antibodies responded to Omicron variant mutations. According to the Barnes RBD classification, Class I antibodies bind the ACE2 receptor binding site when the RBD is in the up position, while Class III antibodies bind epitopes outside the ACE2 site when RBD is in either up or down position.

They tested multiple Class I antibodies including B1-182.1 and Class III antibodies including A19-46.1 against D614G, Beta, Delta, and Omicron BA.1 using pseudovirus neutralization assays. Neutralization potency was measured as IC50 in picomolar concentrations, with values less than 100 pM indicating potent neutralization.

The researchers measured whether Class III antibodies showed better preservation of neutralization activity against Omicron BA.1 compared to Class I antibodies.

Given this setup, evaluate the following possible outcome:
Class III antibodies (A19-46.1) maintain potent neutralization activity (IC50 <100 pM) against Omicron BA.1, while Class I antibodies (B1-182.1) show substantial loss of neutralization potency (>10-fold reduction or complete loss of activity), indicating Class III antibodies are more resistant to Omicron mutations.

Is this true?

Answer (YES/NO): NO